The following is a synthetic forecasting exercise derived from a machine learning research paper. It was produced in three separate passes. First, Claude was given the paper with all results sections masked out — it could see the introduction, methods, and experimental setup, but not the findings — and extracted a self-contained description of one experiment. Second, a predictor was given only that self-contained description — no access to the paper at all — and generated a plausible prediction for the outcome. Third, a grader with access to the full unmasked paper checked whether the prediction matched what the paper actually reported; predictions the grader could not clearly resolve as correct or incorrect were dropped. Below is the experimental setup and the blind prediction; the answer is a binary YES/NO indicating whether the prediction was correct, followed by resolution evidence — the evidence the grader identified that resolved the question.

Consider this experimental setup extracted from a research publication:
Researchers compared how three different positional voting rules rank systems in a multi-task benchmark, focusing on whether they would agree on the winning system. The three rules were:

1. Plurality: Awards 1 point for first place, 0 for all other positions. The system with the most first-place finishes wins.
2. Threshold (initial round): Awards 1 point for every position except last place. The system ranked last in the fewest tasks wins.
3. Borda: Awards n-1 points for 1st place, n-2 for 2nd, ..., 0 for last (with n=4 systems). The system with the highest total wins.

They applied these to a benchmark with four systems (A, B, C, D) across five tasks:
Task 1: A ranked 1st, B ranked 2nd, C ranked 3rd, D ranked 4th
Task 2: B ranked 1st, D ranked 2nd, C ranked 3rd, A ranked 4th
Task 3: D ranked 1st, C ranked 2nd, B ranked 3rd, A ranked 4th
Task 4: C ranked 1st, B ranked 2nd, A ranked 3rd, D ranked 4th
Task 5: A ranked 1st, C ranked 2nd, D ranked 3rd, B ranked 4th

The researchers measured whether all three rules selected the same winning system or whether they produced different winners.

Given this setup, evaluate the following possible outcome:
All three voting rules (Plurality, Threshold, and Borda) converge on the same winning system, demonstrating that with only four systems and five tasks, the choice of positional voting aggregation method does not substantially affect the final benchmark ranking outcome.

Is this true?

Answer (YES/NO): NO